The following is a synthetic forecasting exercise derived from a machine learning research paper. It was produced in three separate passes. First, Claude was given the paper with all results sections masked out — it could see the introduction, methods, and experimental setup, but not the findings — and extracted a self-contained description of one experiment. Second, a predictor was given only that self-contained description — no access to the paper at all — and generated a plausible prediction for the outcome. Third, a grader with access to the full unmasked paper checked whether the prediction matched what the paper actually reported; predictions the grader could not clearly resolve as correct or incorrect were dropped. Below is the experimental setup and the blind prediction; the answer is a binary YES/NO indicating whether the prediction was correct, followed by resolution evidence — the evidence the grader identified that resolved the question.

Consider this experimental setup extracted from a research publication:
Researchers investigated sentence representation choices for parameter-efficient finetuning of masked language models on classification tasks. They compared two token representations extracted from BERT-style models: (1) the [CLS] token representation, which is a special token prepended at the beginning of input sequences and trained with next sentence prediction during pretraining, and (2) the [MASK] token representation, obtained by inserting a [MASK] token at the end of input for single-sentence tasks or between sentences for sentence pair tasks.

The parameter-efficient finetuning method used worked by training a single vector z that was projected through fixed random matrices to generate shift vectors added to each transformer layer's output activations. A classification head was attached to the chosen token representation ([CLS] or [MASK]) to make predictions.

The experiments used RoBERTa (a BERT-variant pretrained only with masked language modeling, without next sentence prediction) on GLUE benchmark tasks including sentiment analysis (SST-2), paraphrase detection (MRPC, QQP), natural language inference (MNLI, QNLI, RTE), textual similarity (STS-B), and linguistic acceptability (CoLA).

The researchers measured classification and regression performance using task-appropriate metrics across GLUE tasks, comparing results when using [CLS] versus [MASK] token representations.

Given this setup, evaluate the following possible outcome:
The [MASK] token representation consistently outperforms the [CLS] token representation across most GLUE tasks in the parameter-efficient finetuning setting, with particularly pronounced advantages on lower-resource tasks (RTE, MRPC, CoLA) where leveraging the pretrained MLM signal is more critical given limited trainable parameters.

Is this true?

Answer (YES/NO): NO